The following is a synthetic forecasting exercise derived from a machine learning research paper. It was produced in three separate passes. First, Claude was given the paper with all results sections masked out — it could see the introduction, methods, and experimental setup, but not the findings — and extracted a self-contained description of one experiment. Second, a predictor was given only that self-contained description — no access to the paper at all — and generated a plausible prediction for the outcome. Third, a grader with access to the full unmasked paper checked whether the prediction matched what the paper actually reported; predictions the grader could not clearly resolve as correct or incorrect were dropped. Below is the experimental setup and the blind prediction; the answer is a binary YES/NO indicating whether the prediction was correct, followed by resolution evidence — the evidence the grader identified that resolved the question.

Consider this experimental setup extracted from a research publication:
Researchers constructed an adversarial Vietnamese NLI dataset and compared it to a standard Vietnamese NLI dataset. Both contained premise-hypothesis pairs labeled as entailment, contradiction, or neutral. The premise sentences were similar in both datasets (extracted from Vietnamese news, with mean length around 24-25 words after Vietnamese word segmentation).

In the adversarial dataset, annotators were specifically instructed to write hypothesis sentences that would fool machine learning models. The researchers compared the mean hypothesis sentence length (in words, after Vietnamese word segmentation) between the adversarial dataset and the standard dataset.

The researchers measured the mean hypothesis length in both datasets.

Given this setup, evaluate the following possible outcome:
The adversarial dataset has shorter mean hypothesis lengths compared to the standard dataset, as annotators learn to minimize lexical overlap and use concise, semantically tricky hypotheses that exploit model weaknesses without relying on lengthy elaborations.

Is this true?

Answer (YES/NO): YES